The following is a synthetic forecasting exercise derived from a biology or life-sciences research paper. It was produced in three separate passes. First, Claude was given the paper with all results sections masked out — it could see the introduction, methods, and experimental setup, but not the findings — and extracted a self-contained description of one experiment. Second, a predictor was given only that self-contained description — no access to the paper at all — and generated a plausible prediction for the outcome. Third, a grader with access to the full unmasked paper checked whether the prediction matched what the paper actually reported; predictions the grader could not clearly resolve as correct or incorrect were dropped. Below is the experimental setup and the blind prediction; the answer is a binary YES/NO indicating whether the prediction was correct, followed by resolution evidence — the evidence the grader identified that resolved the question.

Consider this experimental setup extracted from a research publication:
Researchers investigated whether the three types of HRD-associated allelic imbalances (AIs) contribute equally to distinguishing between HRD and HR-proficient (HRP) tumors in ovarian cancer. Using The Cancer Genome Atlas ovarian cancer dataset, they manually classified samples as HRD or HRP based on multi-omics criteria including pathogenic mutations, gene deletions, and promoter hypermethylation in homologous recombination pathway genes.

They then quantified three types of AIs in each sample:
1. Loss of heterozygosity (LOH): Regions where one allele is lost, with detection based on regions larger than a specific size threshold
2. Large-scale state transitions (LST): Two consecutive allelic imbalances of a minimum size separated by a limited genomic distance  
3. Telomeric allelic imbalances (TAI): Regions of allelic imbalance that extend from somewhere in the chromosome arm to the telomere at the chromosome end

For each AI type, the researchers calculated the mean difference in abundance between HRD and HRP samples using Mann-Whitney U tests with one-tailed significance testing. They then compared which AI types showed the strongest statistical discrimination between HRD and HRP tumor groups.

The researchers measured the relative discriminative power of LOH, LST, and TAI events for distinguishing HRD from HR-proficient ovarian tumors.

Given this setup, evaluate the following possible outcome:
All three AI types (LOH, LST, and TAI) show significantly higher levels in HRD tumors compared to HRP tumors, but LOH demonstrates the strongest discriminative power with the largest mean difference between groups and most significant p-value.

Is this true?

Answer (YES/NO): NO